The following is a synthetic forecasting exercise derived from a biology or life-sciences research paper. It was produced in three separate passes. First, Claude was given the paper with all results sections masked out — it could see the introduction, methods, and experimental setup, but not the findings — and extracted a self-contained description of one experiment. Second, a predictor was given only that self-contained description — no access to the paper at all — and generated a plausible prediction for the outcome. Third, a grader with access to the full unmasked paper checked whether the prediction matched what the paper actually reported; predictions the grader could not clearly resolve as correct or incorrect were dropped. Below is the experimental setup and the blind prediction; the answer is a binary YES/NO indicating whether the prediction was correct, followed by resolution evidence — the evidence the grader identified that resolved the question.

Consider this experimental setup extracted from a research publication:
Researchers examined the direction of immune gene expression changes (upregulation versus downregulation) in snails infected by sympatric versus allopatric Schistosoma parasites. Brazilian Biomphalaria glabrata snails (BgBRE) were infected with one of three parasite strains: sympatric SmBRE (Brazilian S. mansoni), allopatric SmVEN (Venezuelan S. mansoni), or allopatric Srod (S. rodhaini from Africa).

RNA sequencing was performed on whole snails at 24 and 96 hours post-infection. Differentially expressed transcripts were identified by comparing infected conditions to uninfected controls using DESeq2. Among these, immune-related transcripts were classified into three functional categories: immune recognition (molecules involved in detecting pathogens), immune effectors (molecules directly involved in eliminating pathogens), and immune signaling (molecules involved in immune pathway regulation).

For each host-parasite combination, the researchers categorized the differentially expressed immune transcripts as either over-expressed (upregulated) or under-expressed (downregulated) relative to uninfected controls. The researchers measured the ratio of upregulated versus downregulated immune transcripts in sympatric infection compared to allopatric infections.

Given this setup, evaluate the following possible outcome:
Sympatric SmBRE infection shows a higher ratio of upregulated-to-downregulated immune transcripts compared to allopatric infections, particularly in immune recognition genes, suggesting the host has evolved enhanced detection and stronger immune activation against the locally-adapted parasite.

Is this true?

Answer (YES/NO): NO